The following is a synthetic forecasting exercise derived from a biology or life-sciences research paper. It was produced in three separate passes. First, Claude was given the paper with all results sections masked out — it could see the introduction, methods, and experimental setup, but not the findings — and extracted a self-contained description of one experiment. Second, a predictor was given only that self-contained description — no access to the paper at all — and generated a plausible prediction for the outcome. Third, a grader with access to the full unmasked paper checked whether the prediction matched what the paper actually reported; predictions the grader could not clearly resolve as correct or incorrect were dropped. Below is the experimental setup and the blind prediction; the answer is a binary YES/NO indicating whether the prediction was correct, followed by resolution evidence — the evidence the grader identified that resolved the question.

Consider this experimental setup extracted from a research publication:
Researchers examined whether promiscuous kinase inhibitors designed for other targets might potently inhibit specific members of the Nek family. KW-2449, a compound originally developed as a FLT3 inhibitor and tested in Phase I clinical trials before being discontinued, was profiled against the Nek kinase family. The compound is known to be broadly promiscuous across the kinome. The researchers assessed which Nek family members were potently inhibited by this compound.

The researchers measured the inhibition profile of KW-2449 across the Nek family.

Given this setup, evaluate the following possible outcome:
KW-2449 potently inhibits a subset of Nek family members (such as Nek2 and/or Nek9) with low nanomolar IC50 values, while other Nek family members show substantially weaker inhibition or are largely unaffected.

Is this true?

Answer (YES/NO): NO